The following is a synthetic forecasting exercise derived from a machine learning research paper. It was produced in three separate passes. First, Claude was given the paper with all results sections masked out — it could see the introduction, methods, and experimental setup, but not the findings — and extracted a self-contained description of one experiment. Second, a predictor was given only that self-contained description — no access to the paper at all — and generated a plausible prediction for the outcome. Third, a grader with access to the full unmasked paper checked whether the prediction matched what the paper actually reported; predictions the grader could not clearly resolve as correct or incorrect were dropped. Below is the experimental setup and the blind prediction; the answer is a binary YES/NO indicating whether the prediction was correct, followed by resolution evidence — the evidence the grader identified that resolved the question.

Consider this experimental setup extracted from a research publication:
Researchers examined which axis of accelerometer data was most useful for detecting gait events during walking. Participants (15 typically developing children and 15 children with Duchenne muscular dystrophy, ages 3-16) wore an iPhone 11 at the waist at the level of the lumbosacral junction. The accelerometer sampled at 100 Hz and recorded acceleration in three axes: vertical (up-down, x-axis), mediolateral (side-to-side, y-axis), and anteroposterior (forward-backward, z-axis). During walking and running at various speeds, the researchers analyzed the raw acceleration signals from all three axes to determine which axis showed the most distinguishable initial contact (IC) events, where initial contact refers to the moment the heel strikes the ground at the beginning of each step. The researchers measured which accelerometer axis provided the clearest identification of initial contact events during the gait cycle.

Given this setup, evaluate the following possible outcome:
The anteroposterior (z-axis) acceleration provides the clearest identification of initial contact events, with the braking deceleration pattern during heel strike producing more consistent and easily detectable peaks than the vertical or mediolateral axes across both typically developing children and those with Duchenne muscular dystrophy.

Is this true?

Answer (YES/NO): YES